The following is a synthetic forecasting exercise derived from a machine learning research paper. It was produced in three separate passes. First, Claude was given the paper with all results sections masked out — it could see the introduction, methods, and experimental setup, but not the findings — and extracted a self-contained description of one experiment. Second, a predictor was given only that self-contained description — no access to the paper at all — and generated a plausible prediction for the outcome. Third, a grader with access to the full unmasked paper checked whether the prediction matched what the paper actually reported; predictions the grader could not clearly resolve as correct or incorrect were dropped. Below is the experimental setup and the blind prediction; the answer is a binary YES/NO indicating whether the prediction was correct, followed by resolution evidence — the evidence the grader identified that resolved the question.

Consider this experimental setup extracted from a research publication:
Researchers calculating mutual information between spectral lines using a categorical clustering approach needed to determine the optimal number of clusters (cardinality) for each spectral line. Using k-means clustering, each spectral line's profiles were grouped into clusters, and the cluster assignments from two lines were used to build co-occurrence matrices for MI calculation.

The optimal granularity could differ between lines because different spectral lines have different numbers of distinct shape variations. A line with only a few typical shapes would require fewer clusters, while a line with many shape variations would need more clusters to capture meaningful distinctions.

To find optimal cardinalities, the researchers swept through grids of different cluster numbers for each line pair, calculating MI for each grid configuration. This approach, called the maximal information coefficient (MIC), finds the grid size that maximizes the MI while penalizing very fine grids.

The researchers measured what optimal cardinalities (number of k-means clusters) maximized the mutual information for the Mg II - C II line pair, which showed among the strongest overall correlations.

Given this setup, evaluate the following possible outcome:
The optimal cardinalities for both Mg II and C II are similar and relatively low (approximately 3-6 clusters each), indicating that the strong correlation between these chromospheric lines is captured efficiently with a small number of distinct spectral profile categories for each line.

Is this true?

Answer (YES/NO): YES